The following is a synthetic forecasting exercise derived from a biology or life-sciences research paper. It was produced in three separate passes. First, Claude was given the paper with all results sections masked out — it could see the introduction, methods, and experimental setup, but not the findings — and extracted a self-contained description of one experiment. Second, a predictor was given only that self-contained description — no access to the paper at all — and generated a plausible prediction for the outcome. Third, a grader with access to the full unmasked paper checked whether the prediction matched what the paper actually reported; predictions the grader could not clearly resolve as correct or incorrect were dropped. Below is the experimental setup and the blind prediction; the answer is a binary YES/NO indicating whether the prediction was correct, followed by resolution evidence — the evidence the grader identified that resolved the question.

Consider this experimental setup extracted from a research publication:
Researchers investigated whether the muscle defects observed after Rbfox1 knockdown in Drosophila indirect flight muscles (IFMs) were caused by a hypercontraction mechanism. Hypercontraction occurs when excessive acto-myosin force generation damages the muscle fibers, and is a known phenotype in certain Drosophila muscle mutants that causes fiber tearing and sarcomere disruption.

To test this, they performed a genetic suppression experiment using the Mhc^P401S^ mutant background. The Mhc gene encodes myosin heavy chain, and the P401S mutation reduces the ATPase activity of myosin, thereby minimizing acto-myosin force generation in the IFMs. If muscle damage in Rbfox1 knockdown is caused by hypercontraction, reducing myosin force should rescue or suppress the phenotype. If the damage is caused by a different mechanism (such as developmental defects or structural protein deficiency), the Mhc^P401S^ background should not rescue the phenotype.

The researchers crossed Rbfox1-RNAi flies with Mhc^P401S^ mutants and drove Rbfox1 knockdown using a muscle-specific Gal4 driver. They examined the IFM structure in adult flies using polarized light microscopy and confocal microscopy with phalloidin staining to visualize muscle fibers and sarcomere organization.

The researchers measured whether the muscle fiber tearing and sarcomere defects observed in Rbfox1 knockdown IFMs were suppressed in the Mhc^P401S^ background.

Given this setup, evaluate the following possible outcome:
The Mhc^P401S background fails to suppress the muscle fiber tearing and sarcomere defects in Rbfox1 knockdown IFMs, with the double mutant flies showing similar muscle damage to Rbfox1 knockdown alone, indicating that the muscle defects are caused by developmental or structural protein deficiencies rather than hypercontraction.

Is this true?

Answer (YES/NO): NO